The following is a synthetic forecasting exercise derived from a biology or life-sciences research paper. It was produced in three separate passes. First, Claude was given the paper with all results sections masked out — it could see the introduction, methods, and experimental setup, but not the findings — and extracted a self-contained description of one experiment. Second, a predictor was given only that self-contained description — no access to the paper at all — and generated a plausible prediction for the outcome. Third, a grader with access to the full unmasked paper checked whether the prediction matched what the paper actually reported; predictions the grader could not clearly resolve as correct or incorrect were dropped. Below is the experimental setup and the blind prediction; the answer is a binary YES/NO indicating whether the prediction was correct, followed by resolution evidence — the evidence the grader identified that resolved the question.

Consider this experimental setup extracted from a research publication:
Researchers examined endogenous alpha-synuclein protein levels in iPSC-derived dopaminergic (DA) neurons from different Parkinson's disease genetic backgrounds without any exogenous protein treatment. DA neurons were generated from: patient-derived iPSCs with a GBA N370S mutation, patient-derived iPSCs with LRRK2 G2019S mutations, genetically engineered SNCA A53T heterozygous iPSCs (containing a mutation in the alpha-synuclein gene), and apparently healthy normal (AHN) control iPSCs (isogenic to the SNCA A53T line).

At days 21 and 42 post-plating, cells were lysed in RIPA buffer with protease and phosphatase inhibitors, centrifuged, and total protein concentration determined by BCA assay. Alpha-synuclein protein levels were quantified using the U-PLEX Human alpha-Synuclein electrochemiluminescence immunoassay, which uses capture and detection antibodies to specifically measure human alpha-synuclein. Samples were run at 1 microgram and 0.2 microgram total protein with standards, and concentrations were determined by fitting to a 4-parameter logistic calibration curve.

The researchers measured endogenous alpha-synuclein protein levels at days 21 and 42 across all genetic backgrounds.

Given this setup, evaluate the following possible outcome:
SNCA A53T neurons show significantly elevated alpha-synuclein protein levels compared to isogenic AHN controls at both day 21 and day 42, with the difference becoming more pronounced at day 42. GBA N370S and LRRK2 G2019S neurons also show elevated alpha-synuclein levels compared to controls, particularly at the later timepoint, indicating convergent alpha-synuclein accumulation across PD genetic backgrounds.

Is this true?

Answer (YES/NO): NO